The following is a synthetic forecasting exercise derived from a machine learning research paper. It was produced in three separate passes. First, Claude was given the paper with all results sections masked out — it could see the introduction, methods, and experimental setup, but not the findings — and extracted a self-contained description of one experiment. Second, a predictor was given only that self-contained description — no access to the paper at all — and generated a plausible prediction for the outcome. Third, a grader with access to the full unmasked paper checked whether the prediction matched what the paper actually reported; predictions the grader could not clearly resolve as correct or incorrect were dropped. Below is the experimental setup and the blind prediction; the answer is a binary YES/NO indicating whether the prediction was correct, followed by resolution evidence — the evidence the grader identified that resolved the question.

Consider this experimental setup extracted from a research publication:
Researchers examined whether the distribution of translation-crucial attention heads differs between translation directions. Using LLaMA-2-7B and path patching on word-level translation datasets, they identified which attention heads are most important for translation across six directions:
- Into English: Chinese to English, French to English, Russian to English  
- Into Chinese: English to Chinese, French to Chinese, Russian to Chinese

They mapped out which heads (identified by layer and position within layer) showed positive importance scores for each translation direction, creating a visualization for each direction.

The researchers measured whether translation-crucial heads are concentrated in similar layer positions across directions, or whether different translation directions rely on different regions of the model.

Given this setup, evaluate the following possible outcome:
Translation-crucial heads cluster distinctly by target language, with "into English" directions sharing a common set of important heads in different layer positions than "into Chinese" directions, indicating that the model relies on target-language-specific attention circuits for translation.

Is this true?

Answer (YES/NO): NO